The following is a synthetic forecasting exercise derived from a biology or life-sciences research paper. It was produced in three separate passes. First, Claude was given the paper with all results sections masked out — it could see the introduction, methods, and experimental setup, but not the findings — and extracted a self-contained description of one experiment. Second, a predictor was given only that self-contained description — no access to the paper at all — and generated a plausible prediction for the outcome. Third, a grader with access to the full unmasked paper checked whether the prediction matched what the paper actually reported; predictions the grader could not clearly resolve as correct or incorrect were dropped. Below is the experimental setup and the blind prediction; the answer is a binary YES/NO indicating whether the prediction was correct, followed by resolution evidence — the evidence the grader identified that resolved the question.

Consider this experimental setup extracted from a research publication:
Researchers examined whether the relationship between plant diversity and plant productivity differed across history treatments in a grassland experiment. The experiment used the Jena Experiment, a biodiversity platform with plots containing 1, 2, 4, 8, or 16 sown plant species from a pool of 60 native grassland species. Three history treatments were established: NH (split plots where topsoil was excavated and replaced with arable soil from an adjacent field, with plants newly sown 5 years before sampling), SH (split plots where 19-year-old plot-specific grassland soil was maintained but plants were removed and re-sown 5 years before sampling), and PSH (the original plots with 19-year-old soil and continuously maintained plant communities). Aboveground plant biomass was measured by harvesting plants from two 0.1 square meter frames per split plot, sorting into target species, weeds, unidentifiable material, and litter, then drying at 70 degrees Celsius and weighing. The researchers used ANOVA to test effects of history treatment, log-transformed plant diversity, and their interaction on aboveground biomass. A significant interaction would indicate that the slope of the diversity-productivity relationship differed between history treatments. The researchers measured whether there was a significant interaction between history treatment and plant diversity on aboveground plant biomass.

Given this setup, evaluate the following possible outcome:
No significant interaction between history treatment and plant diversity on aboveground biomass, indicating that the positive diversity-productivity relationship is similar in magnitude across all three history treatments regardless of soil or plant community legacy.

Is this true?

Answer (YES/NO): NO